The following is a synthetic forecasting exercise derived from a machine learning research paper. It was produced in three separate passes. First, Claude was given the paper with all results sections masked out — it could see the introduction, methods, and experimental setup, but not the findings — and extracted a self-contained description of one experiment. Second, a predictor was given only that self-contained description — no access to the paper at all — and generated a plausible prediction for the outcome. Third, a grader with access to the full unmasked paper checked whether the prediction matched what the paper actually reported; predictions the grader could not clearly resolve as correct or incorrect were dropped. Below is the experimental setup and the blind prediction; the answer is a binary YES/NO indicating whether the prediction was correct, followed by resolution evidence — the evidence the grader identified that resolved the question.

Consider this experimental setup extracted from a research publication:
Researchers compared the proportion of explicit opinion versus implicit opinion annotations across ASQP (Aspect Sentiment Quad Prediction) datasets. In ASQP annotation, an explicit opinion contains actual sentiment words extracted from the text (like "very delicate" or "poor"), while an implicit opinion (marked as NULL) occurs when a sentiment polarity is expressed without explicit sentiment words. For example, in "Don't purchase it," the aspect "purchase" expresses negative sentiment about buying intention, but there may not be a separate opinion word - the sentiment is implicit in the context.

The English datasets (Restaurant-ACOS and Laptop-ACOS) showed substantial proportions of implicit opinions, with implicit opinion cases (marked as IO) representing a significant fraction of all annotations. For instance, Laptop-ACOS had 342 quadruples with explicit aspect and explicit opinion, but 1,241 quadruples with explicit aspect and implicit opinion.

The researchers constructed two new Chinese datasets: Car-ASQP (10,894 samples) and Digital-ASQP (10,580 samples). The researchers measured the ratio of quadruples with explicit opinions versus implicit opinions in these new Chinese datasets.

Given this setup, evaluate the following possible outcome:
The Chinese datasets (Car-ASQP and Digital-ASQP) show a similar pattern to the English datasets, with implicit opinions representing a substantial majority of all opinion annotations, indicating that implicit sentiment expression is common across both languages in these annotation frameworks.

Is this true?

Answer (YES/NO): NO